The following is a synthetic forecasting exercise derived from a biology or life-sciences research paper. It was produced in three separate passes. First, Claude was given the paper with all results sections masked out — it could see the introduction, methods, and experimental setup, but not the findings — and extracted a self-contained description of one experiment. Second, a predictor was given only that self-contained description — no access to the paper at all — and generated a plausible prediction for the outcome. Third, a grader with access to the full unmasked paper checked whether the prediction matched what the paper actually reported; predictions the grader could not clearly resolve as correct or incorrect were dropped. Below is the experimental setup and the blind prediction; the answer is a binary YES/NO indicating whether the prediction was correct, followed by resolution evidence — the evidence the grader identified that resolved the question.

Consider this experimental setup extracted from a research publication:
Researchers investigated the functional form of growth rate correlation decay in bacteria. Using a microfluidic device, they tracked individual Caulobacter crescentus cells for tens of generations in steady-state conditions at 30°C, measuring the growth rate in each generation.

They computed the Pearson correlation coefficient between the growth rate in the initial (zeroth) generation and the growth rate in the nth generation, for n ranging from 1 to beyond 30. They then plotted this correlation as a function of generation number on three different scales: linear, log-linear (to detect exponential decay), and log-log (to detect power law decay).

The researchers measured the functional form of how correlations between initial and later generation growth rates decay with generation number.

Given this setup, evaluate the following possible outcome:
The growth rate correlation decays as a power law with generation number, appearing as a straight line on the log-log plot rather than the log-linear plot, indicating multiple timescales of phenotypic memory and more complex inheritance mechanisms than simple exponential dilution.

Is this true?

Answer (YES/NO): YES